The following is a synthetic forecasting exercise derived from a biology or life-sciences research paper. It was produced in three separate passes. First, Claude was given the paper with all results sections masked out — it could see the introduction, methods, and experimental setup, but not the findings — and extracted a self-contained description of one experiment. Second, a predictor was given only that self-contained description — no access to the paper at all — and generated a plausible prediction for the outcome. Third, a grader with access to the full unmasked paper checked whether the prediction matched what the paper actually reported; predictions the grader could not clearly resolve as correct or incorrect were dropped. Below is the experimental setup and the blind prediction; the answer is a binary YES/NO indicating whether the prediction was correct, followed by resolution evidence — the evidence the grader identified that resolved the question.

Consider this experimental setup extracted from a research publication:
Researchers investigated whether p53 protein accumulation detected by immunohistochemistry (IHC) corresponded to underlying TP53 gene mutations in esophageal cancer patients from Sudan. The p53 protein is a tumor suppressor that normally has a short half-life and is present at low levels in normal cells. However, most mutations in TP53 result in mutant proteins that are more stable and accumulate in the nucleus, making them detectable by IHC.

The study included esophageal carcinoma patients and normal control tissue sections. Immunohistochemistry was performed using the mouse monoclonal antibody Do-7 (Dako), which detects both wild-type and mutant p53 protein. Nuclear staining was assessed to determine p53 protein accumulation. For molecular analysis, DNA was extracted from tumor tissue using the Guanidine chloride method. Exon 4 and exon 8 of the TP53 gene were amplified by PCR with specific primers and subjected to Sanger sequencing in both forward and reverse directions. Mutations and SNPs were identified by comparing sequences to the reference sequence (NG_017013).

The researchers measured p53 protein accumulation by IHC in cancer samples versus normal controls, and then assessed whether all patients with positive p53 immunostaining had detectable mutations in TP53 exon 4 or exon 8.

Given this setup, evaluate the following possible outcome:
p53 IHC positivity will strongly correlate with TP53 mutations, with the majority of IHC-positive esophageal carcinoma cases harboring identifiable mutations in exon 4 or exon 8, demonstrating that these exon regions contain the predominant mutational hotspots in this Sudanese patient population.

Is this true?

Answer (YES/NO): NO